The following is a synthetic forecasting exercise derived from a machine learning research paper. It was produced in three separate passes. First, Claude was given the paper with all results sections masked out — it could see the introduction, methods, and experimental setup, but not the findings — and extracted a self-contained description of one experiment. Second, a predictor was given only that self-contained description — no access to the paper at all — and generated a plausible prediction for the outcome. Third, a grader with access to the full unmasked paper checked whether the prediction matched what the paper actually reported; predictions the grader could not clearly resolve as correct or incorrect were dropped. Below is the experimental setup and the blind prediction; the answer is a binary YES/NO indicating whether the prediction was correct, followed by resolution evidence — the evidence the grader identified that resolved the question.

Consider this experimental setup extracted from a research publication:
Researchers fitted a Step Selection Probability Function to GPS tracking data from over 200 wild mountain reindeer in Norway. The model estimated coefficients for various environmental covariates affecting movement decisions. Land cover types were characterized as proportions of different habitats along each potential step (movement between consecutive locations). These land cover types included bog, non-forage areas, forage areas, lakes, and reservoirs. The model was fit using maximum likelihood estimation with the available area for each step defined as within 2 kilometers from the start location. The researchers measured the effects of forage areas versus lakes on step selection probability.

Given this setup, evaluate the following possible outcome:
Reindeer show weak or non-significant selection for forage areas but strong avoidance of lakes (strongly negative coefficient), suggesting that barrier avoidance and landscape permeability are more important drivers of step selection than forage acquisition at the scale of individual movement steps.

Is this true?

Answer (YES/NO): NO